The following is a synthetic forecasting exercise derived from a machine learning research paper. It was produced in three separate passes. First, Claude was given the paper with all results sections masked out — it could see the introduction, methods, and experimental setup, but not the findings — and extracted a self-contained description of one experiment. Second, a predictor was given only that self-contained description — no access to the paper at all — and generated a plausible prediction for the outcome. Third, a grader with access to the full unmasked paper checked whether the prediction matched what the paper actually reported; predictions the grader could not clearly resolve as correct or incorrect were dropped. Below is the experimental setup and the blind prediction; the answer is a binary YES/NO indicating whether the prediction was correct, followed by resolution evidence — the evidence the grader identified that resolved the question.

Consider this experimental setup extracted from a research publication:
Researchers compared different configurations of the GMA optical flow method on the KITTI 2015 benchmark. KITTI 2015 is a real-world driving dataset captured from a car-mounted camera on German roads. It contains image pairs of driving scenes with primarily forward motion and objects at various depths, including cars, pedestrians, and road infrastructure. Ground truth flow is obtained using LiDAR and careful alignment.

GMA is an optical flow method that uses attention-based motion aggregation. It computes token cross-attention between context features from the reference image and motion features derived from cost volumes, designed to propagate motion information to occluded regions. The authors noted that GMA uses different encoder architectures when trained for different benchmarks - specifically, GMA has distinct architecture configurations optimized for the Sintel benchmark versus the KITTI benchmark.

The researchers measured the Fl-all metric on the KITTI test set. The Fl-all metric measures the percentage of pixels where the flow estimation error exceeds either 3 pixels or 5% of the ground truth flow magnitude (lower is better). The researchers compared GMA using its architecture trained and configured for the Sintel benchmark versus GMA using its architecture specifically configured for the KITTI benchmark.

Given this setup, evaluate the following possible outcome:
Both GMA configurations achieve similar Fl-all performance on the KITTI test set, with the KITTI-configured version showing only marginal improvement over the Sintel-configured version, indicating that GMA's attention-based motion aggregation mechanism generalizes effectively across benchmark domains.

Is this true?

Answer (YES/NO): YES